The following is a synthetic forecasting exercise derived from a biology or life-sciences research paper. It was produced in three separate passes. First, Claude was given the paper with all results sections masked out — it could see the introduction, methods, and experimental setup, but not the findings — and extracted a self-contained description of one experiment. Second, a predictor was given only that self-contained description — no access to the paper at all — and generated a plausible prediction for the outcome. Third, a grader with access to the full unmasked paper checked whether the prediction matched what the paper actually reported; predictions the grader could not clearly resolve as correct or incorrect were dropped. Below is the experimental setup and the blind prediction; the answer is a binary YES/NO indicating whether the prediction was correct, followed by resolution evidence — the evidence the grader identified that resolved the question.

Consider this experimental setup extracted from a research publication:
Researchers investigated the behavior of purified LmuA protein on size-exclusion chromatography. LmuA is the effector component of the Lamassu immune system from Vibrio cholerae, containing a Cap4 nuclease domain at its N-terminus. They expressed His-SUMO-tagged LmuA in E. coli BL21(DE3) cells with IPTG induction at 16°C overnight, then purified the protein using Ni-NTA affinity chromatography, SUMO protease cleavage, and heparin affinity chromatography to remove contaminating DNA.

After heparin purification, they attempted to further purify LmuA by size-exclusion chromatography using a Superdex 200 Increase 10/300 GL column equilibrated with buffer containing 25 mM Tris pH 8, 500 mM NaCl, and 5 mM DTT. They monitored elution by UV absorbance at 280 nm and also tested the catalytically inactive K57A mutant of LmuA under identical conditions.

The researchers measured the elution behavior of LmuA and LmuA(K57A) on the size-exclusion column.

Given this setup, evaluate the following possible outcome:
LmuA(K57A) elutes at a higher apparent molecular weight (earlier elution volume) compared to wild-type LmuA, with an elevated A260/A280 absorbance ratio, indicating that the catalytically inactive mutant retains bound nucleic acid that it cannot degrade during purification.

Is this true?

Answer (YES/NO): NO